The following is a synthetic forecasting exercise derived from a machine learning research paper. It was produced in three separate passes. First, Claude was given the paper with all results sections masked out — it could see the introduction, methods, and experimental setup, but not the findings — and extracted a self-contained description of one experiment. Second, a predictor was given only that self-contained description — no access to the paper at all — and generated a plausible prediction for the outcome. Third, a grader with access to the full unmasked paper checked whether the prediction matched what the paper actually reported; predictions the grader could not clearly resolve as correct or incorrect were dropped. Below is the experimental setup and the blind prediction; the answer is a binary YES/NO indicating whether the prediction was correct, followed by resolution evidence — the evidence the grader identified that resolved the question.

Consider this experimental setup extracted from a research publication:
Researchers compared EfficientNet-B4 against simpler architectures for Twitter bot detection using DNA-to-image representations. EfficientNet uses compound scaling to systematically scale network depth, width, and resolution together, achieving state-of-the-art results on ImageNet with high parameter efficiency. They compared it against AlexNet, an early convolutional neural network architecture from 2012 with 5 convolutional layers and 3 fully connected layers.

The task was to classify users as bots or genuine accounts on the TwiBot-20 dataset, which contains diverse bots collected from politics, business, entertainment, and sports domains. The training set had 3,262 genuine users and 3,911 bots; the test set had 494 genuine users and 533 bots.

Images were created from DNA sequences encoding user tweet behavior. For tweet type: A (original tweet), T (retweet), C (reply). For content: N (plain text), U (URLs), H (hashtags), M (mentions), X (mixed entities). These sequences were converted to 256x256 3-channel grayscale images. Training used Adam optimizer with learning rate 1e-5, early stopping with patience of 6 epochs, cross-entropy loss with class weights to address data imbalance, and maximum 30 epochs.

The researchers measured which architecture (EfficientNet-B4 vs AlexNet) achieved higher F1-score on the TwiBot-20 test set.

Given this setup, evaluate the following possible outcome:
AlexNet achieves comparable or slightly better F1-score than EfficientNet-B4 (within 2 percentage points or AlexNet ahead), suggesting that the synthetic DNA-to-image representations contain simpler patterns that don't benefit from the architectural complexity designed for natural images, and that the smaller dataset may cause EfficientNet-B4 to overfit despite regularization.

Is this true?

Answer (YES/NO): YES